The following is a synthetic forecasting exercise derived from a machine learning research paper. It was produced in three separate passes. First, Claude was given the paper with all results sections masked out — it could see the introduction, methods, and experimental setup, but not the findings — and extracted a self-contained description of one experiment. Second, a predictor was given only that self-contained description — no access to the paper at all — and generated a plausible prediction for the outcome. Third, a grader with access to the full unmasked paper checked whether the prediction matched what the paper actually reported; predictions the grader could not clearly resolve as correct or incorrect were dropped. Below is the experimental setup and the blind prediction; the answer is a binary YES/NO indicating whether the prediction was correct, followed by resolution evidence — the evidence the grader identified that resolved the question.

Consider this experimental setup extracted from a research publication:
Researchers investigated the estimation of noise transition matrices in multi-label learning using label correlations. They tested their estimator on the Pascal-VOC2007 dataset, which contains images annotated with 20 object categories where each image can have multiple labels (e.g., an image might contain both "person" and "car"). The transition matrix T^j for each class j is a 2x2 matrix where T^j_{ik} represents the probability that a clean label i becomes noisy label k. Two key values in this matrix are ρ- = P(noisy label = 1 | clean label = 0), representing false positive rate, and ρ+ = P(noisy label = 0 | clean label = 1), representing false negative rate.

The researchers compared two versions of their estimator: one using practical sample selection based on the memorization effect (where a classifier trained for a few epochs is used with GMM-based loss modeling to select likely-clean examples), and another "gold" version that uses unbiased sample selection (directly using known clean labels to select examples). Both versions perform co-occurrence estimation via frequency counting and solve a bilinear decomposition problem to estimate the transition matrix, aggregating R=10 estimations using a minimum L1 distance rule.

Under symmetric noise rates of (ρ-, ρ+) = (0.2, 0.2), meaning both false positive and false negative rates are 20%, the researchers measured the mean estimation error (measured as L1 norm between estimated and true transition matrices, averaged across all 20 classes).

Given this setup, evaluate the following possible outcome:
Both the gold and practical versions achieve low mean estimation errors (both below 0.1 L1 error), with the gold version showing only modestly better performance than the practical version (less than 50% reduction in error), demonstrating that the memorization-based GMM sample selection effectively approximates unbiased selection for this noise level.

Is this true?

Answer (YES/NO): NO